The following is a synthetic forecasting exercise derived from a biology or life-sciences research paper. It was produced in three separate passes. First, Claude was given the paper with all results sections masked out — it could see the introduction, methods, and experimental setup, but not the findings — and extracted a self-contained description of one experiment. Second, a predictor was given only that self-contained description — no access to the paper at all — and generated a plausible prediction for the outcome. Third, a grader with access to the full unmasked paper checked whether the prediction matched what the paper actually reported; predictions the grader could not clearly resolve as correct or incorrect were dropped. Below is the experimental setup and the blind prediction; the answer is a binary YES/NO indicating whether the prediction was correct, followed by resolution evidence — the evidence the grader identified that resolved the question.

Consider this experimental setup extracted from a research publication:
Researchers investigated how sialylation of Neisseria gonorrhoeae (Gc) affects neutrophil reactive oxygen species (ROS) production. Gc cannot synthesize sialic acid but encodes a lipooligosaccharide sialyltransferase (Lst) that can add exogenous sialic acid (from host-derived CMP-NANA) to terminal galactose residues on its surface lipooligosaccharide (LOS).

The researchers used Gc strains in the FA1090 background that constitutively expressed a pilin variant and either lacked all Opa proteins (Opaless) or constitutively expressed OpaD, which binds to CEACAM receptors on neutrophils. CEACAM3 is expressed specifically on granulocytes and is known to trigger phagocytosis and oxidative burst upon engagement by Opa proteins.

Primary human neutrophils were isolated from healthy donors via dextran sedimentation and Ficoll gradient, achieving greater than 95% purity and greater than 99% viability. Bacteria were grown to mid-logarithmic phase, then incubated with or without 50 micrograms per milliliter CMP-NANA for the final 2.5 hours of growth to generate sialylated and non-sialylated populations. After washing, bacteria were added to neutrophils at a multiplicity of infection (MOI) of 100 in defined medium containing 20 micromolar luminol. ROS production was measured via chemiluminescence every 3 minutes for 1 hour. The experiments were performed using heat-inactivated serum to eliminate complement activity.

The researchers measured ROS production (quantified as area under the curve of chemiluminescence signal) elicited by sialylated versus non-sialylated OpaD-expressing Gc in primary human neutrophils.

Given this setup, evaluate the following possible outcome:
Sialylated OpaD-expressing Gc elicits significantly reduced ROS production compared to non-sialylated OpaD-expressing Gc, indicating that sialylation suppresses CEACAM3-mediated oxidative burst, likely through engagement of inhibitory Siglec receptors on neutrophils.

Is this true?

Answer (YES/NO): YES